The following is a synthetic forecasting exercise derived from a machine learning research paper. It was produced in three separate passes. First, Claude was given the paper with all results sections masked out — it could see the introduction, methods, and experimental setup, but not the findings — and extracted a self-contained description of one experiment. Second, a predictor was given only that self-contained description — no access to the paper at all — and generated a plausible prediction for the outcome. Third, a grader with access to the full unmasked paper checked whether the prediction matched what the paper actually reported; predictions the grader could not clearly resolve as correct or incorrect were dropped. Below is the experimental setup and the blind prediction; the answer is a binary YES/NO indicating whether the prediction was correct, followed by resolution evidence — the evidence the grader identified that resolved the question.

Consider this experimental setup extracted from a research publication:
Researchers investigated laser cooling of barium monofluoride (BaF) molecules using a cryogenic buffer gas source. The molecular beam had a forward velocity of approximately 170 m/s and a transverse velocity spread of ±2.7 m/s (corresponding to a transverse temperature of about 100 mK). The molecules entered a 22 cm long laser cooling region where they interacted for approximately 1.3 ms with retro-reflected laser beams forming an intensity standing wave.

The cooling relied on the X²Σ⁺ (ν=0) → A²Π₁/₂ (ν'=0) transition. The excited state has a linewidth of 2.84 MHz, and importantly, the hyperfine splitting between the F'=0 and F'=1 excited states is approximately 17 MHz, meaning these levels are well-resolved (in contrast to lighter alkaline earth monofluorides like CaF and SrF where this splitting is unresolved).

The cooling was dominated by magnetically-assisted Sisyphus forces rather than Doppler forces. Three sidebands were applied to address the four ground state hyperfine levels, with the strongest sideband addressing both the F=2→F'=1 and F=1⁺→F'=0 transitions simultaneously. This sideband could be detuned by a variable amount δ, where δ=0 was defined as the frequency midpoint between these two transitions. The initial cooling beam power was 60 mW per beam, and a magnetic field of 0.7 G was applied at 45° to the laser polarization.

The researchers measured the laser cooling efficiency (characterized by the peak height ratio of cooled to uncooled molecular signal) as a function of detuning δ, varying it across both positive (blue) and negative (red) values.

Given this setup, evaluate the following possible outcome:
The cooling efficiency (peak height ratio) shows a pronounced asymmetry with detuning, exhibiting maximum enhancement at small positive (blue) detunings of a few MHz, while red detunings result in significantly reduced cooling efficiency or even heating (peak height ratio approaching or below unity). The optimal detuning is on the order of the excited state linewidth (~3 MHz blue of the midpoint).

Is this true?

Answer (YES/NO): NO